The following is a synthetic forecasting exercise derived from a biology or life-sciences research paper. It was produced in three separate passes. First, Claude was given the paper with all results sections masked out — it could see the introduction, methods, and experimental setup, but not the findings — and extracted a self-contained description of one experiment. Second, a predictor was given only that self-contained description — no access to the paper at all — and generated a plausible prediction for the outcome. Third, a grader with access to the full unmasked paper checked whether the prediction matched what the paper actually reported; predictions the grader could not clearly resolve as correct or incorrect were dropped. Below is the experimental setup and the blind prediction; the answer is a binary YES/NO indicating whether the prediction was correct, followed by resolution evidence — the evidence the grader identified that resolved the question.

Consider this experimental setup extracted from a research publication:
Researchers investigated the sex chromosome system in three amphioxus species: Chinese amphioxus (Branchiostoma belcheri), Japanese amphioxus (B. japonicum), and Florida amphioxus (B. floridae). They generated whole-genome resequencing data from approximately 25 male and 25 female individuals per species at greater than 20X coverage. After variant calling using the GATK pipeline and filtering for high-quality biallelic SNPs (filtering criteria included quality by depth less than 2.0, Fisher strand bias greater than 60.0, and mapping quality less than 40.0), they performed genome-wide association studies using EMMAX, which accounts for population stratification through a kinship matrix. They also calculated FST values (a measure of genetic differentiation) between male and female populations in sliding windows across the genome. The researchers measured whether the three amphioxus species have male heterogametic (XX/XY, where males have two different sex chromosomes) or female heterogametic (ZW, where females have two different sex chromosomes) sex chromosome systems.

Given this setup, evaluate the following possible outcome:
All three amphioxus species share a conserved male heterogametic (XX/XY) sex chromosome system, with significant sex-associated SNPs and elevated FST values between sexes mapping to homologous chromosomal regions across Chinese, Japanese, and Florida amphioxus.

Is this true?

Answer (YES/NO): NO